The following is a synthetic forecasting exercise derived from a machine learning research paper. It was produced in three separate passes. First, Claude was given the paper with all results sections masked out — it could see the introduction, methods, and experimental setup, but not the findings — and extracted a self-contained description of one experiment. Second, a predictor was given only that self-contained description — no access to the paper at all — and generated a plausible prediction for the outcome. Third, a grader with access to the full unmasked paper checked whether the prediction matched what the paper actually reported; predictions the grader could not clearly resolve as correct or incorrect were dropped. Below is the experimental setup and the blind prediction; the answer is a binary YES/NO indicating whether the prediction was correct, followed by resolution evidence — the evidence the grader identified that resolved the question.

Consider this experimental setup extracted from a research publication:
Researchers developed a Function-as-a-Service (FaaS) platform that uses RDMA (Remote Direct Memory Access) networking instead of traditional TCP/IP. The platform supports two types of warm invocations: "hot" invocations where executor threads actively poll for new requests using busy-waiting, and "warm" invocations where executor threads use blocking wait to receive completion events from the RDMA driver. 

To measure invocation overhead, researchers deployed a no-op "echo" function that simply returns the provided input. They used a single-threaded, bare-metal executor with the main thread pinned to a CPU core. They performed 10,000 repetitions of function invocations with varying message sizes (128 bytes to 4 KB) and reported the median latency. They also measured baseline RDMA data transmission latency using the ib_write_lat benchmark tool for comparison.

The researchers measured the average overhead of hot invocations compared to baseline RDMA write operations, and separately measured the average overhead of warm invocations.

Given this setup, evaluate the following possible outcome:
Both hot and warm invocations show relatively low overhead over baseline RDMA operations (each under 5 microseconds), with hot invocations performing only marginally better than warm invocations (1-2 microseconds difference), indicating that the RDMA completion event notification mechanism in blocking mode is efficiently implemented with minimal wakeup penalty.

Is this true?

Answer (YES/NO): NO